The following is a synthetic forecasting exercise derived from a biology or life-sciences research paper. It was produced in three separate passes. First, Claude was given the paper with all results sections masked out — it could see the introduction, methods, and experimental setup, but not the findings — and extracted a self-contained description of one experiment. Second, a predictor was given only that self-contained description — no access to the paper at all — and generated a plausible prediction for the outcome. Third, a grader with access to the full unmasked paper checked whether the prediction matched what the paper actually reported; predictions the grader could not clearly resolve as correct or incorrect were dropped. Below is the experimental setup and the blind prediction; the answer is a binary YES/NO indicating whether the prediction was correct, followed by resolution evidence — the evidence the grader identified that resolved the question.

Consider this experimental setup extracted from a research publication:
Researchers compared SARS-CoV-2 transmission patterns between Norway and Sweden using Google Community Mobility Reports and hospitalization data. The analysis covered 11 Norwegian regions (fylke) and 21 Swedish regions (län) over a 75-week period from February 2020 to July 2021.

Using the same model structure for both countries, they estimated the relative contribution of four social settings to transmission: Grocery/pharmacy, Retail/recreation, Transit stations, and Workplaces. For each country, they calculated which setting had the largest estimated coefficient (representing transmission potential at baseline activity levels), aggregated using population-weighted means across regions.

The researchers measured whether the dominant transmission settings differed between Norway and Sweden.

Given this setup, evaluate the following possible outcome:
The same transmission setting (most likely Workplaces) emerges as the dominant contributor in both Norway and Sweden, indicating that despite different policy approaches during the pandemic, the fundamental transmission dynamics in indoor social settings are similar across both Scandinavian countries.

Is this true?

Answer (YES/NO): NO